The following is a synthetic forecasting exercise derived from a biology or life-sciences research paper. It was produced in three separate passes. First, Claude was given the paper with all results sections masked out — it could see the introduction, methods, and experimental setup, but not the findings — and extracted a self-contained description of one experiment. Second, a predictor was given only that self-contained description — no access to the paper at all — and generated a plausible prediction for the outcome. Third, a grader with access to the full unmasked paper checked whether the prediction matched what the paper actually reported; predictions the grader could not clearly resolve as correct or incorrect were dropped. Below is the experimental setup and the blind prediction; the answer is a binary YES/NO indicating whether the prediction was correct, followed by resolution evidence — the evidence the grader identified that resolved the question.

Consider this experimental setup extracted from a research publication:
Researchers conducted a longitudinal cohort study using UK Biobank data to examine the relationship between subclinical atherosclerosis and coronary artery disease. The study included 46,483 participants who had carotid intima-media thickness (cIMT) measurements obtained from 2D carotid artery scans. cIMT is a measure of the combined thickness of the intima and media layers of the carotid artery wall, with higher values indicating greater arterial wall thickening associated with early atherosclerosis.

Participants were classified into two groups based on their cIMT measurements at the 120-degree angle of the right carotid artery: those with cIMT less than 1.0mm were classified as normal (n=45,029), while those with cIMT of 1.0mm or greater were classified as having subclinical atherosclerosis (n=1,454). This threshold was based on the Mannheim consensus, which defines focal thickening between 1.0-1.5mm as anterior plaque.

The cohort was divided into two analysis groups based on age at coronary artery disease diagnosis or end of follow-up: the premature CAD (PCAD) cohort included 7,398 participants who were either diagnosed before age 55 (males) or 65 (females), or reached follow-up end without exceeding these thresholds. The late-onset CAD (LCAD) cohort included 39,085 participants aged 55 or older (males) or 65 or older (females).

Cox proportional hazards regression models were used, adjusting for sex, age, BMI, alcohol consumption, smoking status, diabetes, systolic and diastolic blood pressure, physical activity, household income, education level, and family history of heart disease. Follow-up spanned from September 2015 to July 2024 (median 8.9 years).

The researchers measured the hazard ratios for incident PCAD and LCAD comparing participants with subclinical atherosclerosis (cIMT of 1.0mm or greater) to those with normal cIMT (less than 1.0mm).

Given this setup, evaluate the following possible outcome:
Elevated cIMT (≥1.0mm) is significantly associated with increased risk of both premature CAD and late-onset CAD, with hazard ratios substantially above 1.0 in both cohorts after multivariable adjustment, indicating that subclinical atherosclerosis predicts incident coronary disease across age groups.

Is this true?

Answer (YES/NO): YES